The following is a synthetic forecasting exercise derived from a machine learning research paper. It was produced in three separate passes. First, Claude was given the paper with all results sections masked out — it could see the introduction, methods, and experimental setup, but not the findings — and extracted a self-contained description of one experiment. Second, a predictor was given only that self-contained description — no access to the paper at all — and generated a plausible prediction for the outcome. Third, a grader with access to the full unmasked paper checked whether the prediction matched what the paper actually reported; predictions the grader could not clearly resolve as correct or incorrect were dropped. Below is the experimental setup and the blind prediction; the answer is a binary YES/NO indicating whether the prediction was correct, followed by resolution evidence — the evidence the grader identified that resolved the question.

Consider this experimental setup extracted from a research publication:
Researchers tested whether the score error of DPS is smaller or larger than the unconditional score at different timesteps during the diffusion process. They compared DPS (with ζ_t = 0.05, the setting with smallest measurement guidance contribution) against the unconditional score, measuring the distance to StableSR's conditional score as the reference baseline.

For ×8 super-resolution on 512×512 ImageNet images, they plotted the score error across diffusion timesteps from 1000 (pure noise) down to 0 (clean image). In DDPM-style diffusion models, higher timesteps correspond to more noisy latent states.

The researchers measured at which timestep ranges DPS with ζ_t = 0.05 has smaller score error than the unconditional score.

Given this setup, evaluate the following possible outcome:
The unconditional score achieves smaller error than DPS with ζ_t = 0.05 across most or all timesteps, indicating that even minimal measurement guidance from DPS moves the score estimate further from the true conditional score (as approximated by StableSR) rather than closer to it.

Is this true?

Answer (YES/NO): NO